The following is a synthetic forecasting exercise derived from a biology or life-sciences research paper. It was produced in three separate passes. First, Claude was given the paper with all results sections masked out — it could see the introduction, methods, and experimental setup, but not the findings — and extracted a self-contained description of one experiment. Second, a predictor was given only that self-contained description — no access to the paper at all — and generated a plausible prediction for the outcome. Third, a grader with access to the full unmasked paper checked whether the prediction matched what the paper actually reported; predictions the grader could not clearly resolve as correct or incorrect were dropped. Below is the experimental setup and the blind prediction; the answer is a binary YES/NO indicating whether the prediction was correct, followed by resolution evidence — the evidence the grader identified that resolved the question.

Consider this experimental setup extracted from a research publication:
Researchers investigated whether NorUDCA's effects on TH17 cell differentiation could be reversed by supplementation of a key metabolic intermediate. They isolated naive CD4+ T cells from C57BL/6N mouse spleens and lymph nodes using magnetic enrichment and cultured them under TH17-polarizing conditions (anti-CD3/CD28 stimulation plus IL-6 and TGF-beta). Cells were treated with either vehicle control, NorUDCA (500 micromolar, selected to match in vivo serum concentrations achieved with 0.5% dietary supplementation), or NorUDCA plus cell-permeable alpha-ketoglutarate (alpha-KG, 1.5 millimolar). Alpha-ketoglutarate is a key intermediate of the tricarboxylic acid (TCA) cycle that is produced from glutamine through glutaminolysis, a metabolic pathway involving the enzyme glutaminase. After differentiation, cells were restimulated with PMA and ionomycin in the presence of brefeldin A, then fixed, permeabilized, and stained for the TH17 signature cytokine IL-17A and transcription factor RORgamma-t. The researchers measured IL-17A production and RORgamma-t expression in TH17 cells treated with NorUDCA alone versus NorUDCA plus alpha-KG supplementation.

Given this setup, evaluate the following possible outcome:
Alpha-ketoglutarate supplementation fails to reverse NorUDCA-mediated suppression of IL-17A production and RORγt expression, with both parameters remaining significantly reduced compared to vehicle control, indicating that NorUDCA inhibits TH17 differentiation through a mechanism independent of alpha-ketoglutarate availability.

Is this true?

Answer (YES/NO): NO